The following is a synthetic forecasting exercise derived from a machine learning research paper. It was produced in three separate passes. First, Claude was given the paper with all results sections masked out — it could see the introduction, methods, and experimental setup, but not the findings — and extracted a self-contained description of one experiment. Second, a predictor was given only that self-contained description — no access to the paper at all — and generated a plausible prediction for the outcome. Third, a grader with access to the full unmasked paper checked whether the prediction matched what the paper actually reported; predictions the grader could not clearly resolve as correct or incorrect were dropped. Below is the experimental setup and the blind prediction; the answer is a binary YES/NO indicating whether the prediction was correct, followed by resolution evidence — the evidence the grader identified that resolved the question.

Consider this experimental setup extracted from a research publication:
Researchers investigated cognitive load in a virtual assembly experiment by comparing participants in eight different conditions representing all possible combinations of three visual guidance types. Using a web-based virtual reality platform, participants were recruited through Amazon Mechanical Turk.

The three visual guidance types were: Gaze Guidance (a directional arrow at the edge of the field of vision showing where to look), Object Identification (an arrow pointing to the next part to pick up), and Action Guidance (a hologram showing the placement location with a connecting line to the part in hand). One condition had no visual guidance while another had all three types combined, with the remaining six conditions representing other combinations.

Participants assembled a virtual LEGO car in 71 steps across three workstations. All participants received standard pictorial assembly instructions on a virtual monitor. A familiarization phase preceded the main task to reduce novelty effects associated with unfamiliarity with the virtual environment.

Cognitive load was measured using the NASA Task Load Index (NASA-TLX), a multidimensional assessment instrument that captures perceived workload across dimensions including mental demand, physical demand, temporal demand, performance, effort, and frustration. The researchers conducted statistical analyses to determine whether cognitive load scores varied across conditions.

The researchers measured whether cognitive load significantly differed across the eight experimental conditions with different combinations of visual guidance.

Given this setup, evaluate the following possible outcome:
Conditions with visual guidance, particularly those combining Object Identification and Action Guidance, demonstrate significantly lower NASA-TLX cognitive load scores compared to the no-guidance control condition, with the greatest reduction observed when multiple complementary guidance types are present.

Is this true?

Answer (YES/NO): NO